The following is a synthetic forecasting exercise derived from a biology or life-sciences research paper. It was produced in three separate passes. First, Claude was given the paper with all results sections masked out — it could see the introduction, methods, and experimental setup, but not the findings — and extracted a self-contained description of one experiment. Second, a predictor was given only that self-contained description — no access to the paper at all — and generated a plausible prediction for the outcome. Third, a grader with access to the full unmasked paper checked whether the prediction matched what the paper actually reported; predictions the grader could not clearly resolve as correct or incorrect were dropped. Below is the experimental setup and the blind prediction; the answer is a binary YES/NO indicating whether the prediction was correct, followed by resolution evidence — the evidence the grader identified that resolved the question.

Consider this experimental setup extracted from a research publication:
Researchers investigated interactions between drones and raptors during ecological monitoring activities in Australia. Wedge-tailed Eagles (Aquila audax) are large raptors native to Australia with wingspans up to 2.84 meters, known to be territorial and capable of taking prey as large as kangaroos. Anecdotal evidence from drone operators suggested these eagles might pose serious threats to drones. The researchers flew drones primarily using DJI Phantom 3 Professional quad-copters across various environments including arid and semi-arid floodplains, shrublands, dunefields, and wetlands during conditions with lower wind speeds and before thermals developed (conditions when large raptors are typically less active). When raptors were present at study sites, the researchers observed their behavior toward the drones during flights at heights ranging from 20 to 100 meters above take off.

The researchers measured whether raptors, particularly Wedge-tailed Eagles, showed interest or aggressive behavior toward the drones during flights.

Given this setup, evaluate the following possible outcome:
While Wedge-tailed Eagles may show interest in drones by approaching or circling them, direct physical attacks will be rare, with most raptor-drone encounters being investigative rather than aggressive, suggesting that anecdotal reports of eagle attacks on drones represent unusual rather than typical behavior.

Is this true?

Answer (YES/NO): NO